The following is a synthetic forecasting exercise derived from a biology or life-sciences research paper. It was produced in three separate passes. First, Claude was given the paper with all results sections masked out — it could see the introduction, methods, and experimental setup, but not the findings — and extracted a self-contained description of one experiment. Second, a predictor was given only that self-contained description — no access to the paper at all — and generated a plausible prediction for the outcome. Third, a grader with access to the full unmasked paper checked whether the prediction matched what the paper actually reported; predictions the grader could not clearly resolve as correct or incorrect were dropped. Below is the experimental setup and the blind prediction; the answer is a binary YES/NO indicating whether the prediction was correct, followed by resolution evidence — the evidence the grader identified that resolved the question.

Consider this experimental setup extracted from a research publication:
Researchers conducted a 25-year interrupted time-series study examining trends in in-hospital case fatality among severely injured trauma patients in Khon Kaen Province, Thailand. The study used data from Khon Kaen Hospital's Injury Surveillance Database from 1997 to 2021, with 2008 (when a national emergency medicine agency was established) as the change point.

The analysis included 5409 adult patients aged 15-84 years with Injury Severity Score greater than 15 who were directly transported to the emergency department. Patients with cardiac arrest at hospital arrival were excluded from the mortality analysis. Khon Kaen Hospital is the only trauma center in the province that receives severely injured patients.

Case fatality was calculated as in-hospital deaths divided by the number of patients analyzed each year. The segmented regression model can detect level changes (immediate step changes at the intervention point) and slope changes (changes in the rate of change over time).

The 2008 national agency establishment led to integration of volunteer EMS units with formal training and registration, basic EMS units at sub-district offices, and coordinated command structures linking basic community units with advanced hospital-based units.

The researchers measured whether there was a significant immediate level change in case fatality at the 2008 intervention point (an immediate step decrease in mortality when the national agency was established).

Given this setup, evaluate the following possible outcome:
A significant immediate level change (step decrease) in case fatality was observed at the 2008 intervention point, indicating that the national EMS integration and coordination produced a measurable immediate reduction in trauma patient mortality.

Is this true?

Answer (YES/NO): NO